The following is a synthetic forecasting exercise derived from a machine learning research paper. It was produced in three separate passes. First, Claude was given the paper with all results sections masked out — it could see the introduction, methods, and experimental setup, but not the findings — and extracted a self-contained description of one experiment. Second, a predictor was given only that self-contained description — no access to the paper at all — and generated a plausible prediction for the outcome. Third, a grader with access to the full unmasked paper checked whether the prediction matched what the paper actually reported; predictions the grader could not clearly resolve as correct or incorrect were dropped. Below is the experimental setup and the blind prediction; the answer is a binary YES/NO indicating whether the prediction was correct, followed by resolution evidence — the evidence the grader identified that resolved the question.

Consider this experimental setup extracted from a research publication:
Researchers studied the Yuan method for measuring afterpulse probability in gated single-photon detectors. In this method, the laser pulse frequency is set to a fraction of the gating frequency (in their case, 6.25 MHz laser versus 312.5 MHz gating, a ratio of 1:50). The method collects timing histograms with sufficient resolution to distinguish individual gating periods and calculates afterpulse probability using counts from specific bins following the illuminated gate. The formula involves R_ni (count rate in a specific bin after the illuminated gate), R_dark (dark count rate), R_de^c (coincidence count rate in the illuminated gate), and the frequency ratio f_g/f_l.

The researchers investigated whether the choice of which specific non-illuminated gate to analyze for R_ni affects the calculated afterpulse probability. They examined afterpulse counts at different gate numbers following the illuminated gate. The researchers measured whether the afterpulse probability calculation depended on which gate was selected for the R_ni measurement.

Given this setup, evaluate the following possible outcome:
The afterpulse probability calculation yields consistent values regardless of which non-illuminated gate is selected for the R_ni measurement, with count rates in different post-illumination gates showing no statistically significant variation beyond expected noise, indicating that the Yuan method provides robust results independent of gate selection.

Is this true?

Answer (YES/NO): NO